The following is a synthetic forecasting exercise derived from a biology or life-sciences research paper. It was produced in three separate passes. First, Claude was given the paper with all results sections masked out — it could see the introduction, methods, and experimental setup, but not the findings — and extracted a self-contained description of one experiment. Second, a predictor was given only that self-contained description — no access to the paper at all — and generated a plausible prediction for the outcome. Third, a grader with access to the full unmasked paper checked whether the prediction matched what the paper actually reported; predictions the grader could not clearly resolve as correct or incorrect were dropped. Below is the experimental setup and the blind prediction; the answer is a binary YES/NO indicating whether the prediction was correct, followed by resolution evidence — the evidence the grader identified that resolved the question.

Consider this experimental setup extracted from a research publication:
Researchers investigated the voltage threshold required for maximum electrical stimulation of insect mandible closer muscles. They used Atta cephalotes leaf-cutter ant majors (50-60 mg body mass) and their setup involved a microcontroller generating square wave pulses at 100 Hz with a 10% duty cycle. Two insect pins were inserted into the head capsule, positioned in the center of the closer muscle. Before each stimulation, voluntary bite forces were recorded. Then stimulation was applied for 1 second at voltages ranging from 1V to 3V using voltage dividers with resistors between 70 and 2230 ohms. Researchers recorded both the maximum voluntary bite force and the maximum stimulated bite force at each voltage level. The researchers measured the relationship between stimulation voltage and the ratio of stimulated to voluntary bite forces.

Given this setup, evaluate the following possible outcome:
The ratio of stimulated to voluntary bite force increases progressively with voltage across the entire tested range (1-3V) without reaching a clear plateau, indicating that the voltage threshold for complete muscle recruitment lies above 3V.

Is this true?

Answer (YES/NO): NO